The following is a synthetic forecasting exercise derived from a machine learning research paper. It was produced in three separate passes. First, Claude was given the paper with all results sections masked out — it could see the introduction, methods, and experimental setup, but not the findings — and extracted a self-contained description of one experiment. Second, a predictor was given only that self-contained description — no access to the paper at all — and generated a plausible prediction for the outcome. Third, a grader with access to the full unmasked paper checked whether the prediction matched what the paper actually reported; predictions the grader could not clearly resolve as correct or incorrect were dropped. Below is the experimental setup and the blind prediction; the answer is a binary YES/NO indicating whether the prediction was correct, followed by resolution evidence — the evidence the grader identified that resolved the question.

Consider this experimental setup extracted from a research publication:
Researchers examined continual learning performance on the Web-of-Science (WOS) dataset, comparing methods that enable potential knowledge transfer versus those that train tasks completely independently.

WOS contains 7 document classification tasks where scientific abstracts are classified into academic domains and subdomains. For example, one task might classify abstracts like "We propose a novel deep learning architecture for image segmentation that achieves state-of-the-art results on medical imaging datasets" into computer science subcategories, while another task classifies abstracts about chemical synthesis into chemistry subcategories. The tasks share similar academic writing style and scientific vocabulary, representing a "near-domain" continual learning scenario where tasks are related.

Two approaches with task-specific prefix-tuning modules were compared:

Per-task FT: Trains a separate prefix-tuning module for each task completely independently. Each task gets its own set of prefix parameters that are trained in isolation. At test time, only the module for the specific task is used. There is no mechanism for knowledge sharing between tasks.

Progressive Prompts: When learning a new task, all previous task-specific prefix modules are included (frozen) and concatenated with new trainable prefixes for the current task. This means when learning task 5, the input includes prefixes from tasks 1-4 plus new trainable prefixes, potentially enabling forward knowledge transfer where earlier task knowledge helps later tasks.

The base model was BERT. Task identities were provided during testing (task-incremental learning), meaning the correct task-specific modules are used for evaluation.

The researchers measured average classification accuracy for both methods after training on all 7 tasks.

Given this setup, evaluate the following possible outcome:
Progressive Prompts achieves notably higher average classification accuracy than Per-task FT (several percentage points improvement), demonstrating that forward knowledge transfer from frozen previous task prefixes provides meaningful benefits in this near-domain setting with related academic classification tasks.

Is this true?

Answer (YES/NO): YES